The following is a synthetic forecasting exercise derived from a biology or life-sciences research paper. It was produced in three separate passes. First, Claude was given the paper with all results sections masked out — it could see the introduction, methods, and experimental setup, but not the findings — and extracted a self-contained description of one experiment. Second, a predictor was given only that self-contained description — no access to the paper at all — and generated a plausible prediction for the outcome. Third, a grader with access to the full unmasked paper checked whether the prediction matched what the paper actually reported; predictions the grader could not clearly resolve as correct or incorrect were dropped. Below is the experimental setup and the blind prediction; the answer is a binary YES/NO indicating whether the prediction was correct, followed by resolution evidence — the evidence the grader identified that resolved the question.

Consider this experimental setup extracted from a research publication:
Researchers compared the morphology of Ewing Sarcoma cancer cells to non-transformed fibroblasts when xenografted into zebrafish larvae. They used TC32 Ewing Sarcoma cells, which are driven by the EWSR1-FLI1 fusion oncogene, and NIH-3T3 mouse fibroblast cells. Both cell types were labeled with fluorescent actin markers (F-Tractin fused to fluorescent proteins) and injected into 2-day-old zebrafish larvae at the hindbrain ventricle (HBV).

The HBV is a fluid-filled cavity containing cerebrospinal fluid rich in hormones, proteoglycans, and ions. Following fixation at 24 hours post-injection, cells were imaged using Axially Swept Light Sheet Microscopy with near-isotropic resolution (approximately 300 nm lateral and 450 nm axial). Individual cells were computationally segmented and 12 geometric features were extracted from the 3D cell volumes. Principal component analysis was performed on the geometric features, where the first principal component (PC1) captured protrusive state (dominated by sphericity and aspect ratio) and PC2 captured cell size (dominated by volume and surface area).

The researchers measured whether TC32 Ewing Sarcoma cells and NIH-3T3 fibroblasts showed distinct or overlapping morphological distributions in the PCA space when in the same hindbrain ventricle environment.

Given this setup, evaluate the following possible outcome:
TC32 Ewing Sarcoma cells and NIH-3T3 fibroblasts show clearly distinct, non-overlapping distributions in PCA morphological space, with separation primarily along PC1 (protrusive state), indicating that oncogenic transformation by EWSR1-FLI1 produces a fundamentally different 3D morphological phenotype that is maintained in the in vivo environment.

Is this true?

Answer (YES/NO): NO